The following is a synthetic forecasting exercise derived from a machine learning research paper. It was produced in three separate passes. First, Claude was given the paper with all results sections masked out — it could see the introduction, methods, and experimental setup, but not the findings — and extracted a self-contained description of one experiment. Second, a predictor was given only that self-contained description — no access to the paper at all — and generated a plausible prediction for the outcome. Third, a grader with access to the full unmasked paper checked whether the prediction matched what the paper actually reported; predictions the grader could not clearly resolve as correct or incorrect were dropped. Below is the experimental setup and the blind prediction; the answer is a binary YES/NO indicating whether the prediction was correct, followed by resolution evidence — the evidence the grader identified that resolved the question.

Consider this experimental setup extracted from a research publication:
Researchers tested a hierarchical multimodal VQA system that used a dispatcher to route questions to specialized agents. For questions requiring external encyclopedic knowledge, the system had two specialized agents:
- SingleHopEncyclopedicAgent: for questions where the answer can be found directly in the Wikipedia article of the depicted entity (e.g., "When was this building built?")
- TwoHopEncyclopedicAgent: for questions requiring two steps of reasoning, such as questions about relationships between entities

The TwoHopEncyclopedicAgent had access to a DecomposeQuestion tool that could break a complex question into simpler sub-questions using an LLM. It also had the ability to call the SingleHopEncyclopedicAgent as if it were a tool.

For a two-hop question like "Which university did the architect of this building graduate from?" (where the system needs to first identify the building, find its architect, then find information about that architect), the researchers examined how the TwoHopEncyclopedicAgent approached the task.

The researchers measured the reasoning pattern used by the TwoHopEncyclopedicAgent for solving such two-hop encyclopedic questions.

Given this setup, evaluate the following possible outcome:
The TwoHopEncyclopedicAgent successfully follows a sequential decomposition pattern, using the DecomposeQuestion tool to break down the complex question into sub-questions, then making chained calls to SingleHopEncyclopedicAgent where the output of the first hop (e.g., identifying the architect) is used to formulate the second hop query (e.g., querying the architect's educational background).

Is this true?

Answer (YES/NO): YES